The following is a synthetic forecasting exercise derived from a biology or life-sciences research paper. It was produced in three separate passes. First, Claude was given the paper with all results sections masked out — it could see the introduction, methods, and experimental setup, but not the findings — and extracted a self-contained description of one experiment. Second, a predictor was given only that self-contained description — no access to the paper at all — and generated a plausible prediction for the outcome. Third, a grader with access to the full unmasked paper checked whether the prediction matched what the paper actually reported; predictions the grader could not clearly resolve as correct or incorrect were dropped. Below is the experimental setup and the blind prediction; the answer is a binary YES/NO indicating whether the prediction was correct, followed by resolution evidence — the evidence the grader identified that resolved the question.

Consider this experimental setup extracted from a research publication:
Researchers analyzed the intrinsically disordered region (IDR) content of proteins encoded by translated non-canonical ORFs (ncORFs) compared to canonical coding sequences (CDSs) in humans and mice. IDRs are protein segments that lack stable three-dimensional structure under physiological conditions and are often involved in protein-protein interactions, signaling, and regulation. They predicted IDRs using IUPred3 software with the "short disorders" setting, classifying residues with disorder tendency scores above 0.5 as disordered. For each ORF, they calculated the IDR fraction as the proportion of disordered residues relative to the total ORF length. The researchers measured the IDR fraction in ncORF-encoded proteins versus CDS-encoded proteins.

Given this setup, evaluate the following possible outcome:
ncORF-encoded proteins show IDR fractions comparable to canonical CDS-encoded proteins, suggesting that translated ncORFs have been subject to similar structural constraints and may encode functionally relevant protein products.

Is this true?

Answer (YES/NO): NO